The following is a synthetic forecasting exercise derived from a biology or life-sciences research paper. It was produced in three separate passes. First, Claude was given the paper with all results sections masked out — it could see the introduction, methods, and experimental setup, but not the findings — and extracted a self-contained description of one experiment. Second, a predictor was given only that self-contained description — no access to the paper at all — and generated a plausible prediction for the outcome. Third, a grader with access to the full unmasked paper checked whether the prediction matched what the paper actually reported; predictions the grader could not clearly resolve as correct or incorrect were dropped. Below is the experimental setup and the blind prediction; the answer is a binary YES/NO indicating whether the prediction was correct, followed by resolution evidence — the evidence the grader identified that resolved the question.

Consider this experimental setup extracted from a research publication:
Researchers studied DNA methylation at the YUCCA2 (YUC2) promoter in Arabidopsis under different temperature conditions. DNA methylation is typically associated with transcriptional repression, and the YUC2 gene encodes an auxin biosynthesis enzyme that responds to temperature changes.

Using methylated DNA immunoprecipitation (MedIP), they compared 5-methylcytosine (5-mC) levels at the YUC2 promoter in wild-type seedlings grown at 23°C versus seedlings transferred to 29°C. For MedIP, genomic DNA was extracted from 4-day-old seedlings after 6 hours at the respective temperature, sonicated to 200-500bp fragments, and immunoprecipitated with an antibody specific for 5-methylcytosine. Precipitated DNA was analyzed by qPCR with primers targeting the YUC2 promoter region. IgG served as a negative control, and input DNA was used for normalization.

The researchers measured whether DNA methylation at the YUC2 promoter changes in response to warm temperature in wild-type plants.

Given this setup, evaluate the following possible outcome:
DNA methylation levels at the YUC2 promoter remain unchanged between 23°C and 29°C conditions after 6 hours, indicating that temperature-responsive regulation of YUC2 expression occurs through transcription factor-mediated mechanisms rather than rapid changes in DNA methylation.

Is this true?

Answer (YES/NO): NO